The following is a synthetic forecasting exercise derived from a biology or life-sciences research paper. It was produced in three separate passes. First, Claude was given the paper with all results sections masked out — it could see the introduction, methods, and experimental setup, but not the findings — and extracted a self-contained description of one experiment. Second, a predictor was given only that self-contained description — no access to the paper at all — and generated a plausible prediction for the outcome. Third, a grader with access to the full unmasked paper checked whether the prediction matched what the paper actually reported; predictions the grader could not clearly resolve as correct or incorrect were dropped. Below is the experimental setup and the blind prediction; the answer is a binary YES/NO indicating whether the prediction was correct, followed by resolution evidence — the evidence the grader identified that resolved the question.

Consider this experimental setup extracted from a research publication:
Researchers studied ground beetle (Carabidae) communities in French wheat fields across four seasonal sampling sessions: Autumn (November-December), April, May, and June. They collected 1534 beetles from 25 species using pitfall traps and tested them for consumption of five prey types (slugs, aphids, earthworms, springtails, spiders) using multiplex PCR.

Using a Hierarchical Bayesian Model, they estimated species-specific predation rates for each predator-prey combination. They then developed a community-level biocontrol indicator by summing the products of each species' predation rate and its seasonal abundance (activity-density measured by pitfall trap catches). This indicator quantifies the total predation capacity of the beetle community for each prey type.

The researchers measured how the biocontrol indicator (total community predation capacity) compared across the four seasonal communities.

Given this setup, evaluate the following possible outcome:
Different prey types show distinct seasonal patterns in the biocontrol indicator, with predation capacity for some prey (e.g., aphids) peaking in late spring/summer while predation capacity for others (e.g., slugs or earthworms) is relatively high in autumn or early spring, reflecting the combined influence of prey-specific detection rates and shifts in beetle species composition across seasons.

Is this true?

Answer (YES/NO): NO